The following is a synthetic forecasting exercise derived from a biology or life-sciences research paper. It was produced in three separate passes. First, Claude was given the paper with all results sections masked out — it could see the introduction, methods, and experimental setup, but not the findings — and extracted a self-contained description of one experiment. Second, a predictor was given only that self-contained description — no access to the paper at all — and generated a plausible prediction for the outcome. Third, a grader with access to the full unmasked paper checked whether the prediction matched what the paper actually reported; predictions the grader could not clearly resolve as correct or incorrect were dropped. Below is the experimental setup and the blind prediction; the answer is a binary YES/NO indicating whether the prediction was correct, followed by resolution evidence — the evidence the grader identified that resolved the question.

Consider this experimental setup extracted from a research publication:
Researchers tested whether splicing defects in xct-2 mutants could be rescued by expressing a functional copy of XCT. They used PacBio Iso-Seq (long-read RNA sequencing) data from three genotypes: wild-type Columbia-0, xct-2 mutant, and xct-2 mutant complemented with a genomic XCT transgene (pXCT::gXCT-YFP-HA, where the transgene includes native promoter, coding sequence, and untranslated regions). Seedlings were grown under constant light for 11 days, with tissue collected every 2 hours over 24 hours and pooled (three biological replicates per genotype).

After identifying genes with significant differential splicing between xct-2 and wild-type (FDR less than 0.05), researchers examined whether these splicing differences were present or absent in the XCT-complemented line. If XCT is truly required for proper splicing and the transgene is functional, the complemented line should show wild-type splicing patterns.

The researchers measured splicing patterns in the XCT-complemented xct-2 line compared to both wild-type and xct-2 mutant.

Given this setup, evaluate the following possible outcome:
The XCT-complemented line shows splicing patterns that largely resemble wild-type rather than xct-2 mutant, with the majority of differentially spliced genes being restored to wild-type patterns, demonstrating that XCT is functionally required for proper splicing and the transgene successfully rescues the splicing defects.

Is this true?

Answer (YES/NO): YES